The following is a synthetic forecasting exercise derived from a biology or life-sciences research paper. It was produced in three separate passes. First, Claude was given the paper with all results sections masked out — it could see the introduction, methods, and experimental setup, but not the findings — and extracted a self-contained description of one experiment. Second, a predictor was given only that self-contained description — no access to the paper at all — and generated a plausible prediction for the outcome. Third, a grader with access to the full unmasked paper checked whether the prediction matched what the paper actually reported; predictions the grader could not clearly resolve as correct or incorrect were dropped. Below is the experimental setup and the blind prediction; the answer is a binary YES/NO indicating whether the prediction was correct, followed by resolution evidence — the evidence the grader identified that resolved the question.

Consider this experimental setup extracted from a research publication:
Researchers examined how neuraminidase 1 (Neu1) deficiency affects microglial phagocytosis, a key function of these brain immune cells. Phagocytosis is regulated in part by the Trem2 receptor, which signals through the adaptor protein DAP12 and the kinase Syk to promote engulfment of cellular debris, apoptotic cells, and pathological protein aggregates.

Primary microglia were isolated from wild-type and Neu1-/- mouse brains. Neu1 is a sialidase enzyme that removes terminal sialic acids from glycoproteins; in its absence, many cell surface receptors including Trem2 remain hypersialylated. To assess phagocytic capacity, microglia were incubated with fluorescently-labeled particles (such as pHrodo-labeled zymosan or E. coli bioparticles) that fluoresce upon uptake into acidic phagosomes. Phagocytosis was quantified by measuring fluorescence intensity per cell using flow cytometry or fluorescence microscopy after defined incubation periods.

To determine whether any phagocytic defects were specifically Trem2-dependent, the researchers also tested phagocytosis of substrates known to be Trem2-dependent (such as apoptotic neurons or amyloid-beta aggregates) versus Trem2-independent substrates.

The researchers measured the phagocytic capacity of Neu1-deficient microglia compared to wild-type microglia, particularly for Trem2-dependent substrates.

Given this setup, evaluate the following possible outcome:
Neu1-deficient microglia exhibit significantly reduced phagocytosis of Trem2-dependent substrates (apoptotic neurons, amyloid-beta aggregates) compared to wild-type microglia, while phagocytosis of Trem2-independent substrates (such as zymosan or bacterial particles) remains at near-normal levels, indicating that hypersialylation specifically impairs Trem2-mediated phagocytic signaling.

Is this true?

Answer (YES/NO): NO